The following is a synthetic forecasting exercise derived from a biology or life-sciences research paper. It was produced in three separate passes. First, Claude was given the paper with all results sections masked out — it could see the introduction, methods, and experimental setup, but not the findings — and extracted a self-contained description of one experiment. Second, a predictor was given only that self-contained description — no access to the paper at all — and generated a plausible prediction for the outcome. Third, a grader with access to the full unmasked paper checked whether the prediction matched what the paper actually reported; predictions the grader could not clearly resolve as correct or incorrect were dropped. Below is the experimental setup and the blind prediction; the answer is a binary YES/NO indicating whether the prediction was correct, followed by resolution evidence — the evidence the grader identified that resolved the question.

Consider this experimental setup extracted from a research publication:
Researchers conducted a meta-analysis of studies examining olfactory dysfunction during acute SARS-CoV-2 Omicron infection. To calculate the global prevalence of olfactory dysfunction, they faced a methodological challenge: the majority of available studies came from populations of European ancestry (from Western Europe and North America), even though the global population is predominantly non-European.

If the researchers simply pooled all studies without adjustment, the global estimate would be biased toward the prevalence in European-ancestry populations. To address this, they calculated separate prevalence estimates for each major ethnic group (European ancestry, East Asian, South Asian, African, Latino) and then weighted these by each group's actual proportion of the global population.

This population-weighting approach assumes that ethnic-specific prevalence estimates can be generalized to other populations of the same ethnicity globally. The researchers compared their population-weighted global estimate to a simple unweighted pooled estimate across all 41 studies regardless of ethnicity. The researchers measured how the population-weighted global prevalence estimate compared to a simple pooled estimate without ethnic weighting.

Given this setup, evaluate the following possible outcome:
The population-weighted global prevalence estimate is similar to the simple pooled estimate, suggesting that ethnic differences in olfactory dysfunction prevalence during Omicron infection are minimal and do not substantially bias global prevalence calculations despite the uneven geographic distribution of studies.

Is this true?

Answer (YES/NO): NO